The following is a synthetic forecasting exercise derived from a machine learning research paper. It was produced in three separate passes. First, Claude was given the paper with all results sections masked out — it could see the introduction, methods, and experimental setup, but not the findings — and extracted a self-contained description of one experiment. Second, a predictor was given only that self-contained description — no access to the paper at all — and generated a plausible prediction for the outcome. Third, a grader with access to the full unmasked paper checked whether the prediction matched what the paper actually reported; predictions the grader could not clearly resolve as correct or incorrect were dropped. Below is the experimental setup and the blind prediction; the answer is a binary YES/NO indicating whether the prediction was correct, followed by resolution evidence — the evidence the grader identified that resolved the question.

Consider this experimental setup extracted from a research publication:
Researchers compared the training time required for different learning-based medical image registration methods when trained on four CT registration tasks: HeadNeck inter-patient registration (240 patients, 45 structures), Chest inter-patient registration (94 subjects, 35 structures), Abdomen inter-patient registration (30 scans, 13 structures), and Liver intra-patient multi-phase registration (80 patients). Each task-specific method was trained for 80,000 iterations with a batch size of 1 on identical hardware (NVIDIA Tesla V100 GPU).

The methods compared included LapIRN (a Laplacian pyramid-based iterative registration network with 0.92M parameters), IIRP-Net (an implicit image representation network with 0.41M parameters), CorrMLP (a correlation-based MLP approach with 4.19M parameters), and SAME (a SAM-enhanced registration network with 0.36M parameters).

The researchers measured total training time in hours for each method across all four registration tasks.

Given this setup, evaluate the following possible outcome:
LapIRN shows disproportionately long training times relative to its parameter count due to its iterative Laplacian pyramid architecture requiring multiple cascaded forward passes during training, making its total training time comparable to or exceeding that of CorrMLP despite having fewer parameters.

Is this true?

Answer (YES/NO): NO